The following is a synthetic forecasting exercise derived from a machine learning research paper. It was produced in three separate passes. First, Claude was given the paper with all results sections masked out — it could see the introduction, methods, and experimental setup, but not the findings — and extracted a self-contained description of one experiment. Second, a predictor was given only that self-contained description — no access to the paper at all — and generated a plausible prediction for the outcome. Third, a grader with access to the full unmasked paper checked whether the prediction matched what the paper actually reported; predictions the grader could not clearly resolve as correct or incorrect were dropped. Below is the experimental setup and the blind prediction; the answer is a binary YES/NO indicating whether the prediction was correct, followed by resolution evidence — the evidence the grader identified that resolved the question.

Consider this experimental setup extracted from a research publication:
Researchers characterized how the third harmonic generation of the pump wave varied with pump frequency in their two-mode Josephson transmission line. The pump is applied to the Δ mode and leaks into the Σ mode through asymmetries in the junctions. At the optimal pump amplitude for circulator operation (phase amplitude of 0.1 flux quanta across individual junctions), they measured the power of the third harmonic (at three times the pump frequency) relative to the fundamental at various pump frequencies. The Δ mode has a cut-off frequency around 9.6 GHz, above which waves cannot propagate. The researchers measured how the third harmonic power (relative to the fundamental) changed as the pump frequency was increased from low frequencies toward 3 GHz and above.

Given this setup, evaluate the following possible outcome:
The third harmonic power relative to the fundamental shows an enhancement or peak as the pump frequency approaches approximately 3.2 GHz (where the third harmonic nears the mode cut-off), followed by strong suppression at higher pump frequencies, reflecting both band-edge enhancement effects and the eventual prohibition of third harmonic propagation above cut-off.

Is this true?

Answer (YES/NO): NO